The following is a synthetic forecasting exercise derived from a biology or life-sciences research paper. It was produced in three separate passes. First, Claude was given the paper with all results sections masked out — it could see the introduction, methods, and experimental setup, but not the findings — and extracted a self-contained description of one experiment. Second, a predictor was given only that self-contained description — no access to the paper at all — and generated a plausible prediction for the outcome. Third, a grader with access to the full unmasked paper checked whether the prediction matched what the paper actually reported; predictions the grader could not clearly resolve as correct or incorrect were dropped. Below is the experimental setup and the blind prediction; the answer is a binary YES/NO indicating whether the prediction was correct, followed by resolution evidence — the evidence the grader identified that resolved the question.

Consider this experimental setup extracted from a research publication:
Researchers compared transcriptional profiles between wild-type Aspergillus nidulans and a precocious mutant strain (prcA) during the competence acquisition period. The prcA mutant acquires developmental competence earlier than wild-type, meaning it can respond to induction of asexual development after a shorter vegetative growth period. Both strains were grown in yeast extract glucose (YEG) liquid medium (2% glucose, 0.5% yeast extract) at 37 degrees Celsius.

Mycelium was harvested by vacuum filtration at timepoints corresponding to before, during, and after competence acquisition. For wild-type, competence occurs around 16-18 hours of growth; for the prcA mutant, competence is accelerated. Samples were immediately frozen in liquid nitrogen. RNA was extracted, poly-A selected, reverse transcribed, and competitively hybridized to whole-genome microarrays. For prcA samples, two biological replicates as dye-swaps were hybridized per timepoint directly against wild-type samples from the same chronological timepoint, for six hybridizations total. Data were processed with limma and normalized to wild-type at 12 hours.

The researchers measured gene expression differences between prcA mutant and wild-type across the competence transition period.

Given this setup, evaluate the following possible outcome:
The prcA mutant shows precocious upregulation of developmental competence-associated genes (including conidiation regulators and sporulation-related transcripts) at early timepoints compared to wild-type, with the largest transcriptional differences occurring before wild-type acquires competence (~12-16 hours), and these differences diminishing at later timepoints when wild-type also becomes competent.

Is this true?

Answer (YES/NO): NO